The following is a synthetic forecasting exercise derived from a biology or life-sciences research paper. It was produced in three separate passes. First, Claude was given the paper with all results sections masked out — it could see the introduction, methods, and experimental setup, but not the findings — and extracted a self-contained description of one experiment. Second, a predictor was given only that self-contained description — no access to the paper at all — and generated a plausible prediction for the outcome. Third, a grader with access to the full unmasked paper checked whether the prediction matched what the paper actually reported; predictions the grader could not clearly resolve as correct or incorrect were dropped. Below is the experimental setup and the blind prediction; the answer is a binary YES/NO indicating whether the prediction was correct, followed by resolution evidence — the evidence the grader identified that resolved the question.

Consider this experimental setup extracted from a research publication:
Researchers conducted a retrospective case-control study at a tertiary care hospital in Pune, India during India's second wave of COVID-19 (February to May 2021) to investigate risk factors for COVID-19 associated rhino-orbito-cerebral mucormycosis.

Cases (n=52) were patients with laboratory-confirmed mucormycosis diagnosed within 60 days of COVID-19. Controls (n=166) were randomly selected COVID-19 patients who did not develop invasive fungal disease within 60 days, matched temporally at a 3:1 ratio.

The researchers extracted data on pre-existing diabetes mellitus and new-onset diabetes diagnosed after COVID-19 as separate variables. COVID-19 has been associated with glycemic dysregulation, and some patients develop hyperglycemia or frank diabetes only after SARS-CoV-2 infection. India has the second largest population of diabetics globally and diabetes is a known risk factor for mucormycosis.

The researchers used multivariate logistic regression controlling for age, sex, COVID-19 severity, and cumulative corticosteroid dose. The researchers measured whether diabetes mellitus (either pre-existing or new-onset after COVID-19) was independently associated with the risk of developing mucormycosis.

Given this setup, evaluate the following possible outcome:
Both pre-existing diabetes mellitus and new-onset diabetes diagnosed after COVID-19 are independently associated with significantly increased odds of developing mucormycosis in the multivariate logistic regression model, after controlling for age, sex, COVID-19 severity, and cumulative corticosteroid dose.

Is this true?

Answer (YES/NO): NO